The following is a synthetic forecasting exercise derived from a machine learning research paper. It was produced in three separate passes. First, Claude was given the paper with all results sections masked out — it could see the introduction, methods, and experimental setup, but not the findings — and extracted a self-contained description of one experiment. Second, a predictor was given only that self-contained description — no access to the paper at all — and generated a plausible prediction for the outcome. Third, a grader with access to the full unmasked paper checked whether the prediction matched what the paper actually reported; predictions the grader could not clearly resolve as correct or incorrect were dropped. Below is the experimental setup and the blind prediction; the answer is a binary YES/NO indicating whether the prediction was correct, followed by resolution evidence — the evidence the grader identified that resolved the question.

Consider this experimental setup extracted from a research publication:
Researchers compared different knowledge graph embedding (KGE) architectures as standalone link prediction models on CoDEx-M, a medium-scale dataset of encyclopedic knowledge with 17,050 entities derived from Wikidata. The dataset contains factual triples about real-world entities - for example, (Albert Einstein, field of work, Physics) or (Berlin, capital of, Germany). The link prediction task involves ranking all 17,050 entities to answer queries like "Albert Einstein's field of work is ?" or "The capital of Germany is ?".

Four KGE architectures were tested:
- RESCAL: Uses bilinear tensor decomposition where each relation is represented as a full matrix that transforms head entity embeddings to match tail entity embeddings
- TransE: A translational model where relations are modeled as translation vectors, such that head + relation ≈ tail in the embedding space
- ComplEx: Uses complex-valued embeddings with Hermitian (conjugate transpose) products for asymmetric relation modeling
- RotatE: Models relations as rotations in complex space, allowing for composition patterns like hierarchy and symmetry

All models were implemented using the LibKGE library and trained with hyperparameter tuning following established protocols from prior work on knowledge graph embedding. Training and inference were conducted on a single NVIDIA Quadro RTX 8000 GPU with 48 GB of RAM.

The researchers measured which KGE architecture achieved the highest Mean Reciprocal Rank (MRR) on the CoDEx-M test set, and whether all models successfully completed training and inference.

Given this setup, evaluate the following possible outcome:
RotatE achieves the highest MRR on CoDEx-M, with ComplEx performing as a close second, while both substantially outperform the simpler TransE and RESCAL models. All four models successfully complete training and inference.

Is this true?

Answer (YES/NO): NO